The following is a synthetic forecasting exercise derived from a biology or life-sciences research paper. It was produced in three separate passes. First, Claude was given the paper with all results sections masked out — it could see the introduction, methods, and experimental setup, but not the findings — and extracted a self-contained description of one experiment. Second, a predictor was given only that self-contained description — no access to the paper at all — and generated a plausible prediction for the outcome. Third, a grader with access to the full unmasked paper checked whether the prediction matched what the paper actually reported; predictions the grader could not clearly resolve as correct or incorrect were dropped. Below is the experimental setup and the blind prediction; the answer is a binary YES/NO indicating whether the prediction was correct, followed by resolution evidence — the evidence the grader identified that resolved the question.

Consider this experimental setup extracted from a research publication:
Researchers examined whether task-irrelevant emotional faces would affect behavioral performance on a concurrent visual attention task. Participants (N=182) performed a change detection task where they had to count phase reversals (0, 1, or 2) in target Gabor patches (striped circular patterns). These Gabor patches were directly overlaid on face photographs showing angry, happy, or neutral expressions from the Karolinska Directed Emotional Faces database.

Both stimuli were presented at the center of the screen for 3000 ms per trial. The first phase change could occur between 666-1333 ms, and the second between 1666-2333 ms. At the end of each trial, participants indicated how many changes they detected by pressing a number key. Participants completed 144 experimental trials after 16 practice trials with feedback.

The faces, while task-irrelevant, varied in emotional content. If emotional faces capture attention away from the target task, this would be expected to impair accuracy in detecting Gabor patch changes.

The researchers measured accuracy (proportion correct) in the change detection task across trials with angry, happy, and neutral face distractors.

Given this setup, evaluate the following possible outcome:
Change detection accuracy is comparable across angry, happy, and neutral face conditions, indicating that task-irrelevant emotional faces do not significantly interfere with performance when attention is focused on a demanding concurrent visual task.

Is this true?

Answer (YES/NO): YES